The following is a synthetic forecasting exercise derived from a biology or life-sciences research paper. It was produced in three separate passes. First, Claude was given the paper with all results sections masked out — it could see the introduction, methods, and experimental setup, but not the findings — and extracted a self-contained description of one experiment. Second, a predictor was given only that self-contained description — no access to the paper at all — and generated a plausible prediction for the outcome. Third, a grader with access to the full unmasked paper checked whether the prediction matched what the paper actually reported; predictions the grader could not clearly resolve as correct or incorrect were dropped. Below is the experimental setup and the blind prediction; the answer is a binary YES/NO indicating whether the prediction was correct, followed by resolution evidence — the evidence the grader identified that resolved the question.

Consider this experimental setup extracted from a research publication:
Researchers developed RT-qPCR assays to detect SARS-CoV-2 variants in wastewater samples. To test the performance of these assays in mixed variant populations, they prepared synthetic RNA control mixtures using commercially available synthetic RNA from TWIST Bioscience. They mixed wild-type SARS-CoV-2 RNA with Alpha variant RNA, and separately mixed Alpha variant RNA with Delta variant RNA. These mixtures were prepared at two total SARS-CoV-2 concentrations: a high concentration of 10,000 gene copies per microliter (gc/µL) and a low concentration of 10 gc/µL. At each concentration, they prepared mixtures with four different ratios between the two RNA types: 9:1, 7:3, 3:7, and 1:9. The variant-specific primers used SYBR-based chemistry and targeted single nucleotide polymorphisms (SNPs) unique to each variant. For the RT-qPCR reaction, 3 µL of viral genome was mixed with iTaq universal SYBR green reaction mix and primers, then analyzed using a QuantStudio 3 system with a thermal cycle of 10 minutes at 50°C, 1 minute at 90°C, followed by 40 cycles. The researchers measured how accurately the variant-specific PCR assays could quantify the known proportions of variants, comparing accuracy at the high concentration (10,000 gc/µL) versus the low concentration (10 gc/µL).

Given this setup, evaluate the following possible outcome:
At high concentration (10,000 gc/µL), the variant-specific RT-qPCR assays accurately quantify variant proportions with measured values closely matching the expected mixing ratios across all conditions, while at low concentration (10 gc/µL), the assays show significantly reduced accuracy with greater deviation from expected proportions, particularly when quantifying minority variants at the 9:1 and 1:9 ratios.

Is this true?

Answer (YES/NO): NO